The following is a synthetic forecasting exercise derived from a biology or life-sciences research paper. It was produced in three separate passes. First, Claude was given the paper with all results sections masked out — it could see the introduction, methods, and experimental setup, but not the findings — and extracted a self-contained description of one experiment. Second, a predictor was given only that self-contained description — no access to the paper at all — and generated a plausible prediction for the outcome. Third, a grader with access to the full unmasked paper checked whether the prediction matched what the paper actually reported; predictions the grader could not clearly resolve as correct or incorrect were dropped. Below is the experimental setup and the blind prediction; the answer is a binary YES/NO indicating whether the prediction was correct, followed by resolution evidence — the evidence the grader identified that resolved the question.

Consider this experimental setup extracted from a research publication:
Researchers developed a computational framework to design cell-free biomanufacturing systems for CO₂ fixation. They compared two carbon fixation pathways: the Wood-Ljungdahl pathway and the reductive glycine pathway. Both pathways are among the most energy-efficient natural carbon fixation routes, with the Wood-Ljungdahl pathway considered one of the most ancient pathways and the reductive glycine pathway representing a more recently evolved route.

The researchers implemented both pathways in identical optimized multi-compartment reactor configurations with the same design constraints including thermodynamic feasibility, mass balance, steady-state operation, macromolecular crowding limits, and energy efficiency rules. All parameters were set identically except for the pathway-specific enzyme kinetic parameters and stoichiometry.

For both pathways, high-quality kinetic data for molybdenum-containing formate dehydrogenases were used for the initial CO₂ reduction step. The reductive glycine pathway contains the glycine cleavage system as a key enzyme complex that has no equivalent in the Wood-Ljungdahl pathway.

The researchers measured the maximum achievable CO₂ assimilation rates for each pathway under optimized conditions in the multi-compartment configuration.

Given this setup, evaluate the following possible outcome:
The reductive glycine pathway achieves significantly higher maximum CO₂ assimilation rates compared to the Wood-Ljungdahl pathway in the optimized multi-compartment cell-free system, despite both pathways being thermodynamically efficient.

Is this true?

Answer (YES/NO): YES